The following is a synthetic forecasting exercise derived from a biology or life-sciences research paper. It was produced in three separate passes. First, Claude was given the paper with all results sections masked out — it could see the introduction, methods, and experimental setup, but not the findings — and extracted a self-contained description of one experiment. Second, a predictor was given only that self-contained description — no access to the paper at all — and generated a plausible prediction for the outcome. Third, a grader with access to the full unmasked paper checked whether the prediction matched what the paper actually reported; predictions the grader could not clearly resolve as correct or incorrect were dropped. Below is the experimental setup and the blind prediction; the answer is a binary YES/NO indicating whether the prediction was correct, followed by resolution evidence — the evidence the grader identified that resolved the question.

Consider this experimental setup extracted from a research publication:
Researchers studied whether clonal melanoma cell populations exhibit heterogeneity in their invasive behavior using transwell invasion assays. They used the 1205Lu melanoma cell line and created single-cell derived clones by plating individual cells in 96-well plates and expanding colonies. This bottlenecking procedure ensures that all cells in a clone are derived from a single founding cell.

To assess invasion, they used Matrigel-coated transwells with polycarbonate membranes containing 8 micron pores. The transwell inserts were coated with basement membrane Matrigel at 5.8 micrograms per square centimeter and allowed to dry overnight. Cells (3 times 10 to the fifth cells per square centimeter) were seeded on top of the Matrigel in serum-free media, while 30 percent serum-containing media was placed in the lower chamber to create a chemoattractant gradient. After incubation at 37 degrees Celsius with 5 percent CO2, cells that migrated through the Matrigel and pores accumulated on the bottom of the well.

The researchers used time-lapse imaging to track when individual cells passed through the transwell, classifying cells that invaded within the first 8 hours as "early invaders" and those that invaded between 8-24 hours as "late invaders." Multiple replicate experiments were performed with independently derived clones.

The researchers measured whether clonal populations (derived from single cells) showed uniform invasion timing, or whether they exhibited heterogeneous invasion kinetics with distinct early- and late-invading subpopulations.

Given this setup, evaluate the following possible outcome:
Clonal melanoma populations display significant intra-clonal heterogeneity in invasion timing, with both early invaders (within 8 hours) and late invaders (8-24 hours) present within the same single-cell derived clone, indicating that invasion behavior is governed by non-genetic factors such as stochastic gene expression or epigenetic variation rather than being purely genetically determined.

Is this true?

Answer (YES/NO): YES